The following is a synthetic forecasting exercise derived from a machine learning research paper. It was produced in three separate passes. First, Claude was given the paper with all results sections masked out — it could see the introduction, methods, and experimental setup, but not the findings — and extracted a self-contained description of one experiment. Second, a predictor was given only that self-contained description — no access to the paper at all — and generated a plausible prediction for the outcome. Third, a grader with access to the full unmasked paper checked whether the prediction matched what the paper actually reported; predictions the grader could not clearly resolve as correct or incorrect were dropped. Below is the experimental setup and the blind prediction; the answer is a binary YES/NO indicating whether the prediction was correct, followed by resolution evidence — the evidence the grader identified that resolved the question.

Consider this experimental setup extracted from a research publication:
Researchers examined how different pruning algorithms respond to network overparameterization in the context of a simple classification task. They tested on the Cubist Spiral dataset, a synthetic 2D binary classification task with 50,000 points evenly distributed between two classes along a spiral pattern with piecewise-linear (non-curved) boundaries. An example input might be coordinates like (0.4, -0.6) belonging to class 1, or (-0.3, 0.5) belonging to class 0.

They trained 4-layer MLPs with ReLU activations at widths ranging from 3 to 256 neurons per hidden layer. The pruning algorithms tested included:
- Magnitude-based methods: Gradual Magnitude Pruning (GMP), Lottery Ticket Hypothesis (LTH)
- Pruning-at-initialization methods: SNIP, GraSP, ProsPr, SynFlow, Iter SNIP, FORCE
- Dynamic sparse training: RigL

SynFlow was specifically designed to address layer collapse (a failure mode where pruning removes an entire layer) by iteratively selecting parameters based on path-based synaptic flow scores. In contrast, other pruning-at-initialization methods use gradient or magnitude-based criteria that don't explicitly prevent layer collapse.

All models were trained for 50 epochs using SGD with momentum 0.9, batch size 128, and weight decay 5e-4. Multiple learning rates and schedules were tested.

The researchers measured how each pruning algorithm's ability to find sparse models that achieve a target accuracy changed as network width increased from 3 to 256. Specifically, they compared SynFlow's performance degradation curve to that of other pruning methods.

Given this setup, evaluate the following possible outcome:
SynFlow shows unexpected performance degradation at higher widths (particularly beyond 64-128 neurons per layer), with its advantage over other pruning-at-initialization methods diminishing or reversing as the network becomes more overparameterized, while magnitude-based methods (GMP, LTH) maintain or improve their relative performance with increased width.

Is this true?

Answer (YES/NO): NO